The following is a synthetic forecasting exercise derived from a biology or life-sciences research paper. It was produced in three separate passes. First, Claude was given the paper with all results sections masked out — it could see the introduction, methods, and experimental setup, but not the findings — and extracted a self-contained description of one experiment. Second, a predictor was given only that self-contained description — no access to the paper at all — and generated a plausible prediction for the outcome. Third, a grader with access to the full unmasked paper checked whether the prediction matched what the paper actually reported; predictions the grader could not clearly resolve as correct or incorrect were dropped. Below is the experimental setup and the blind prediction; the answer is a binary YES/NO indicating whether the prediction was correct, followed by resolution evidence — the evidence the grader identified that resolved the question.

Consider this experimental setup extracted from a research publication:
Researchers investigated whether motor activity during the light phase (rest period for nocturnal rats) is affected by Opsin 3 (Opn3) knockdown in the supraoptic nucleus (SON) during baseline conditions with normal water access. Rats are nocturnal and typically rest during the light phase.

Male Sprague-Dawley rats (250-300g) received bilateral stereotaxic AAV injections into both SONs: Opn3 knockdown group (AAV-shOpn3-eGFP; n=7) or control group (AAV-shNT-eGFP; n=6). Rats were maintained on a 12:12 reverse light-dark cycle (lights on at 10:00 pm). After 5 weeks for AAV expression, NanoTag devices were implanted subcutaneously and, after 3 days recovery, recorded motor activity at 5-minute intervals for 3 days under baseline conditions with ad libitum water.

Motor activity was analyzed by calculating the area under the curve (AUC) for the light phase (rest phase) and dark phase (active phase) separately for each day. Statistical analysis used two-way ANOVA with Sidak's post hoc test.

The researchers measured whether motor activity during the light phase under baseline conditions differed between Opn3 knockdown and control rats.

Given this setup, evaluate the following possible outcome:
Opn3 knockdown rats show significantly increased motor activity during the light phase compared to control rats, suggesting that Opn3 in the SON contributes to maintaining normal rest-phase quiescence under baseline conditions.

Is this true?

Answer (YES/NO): YES